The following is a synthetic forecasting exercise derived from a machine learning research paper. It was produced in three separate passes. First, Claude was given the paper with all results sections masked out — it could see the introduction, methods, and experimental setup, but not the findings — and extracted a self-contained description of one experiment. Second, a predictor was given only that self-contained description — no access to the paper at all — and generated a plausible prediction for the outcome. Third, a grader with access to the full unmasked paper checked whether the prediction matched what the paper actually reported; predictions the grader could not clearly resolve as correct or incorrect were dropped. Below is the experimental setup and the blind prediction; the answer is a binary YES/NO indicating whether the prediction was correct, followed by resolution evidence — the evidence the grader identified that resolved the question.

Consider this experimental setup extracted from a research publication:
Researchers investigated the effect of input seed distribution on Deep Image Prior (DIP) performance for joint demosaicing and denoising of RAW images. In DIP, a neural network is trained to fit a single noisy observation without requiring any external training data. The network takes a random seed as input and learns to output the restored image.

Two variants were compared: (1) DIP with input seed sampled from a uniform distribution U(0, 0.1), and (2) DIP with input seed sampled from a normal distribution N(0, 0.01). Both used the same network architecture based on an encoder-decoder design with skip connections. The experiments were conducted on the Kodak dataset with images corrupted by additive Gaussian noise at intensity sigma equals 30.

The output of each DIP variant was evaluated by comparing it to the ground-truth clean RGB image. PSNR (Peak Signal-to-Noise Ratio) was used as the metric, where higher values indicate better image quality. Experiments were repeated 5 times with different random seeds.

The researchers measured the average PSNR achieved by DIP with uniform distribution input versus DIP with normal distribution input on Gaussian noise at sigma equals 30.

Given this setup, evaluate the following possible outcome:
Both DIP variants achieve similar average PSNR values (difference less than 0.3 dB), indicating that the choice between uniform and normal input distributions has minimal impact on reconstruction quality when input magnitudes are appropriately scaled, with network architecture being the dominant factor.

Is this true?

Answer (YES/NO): NO